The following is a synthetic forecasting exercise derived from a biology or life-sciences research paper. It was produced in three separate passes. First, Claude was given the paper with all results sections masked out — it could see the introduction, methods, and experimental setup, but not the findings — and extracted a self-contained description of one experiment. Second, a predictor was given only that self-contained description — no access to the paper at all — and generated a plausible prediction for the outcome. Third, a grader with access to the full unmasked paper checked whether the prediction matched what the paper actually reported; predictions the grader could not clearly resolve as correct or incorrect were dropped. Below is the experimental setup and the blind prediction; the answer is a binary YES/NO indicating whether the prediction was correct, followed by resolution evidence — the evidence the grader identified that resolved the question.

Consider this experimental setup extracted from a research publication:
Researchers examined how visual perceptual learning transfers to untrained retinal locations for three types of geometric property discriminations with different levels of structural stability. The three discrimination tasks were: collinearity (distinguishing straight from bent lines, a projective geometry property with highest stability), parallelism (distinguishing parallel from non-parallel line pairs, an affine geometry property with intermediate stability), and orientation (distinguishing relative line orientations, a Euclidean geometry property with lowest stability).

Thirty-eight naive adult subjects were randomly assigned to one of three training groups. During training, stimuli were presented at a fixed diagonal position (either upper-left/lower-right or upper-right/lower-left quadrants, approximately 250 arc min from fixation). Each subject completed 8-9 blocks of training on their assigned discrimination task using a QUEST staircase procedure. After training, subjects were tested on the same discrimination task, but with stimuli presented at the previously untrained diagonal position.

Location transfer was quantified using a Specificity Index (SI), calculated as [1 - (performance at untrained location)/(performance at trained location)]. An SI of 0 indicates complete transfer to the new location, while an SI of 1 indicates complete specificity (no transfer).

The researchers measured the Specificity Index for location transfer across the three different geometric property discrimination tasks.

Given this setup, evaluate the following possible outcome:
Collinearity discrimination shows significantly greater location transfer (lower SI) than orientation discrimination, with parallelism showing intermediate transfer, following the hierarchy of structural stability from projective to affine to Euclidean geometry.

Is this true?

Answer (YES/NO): NO